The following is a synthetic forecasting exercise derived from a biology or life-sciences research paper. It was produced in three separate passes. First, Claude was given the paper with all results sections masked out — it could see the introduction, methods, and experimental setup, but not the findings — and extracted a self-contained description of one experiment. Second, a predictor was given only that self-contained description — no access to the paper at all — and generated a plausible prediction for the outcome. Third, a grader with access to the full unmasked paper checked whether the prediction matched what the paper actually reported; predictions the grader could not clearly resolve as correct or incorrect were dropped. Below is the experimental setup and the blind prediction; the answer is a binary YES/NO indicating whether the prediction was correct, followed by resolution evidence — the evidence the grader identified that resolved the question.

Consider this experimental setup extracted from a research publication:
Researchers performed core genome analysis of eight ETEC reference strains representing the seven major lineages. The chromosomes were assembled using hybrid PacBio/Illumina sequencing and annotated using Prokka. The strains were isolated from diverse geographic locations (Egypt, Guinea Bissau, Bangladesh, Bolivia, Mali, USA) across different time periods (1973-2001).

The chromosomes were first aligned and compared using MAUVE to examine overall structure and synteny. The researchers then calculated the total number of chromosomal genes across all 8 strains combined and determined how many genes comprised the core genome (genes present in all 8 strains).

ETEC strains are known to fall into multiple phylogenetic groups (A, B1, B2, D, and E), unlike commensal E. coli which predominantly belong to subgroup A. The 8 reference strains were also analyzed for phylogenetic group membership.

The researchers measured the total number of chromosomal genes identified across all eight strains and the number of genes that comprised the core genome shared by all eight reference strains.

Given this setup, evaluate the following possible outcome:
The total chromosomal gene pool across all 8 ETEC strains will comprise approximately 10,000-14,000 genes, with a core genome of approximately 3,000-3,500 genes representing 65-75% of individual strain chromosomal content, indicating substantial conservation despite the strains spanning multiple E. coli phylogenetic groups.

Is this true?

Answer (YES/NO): NO